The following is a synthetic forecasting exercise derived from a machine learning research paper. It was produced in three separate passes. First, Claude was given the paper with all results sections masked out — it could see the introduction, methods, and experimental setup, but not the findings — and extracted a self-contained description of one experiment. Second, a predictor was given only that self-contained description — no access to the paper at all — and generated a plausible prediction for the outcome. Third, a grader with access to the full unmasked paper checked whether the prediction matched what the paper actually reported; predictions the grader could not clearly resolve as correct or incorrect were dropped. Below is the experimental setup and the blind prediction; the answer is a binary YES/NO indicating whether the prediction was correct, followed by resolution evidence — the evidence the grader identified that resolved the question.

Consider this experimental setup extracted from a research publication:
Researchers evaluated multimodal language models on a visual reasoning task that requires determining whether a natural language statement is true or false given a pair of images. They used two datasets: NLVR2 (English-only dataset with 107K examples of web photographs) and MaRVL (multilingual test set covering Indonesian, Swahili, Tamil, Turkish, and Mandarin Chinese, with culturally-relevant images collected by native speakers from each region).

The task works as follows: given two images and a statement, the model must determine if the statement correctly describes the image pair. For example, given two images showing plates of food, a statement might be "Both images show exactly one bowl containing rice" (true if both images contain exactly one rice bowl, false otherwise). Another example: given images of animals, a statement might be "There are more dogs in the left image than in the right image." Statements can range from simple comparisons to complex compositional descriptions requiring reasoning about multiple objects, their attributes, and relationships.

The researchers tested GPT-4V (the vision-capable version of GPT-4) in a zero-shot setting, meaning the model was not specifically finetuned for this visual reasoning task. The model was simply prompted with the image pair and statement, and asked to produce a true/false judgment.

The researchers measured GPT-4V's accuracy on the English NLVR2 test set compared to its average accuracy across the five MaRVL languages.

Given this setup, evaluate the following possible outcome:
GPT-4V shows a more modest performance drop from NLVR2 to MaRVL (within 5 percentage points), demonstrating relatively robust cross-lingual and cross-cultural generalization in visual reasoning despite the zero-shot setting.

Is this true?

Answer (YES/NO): NO